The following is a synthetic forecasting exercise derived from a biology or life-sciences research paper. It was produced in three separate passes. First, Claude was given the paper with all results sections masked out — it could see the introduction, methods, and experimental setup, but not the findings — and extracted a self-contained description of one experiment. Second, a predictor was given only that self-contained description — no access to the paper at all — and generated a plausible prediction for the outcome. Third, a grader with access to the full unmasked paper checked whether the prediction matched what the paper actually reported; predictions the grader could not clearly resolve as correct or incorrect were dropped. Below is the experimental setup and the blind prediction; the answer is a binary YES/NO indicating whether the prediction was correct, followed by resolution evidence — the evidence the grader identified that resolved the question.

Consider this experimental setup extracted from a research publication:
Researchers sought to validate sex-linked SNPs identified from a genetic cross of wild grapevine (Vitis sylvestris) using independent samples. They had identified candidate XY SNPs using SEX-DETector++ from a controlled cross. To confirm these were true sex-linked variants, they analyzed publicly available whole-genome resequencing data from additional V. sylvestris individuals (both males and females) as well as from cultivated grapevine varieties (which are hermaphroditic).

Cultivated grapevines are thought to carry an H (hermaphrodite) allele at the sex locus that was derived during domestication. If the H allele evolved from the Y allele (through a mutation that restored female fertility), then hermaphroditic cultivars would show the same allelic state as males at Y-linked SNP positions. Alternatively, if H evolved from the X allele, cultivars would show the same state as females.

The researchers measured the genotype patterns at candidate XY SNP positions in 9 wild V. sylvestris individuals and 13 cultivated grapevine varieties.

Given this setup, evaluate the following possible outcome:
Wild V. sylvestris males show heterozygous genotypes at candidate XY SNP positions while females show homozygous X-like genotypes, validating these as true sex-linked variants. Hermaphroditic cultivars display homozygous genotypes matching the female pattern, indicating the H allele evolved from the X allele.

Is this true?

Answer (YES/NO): NO